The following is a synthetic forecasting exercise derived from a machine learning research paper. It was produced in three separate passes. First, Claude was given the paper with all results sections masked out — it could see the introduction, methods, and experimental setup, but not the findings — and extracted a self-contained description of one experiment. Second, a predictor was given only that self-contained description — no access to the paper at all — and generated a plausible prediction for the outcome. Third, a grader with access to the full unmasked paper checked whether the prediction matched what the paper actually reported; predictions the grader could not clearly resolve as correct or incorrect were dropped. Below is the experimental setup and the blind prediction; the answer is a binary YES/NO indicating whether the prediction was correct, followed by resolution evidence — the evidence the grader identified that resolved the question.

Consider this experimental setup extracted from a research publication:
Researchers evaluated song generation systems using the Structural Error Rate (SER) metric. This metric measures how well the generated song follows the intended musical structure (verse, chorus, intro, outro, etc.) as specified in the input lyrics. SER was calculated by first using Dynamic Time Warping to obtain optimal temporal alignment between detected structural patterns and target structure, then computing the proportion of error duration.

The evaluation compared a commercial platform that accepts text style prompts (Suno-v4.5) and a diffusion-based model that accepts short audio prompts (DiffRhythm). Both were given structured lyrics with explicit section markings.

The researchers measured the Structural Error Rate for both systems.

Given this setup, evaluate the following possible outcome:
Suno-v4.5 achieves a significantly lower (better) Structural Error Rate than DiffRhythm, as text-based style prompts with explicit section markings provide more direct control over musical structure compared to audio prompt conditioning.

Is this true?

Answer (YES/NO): YES